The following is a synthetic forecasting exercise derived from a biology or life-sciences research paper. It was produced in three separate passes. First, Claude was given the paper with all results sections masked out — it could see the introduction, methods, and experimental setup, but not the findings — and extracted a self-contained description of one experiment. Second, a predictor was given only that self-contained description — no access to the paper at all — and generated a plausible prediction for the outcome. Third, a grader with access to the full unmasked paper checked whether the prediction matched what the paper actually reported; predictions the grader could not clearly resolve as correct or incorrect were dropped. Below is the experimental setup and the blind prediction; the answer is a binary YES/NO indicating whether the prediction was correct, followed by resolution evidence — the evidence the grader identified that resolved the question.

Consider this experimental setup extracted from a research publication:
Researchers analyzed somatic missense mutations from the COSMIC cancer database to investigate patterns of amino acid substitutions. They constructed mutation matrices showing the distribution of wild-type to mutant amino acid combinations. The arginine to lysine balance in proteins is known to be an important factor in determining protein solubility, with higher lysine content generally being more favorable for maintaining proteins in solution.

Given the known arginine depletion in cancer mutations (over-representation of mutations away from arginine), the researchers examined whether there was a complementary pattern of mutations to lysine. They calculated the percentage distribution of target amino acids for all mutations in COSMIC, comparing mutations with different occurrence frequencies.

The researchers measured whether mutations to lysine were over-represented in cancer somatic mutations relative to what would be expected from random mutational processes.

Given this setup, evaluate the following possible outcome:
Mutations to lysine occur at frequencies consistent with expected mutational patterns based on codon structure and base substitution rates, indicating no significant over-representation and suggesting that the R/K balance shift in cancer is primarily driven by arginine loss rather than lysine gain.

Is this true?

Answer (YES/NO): NO